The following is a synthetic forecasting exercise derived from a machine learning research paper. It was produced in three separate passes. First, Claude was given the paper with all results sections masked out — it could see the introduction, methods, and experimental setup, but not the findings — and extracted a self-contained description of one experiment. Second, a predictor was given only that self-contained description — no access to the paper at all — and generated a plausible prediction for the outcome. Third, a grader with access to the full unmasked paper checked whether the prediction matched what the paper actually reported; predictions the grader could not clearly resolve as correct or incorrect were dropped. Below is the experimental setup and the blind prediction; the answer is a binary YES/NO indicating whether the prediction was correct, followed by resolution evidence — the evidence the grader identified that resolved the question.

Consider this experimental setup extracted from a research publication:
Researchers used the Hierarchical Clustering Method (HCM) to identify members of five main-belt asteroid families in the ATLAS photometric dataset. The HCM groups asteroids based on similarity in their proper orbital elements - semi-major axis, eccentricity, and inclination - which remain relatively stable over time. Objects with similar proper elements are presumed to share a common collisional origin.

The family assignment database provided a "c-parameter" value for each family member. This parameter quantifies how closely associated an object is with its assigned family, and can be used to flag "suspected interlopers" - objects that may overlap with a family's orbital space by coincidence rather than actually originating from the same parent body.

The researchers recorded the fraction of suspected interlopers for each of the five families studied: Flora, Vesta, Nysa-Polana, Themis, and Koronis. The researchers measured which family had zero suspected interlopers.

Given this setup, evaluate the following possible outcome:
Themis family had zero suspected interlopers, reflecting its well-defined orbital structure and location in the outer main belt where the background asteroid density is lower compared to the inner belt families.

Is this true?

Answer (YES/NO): NO